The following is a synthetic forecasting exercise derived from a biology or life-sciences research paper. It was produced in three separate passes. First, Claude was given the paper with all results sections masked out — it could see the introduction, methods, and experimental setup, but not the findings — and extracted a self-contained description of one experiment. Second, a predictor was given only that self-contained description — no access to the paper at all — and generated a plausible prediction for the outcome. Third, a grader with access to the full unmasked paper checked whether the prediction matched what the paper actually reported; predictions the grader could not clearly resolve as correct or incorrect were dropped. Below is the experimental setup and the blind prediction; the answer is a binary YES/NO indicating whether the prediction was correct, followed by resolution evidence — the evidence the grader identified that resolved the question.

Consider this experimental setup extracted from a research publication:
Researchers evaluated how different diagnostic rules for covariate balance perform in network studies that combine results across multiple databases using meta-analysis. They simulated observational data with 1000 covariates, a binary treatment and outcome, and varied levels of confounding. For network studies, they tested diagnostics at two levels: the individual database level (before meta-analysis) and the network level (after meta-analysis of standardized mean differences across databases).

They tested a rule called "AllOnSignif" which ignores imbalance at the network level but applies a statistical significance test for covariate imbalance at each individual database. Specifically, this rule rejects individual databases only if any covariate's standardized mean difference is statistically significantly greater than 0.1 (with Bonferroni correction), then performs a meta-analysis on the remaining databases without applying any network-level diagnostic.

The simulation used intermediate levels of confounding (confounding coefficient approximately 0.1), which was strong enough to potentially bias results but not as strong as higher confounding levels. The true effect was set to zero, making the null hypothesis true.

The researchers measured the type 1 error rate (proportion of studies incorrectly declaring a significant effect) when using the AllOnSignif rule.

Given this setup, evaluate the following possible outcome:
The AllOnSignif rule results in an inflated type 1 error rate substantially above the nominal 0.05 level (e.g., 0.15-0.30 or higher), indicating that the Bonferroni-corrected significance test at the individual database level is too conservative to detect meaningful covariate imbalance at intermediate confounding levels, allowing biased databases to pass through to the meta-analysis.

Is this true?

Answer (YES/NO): YES